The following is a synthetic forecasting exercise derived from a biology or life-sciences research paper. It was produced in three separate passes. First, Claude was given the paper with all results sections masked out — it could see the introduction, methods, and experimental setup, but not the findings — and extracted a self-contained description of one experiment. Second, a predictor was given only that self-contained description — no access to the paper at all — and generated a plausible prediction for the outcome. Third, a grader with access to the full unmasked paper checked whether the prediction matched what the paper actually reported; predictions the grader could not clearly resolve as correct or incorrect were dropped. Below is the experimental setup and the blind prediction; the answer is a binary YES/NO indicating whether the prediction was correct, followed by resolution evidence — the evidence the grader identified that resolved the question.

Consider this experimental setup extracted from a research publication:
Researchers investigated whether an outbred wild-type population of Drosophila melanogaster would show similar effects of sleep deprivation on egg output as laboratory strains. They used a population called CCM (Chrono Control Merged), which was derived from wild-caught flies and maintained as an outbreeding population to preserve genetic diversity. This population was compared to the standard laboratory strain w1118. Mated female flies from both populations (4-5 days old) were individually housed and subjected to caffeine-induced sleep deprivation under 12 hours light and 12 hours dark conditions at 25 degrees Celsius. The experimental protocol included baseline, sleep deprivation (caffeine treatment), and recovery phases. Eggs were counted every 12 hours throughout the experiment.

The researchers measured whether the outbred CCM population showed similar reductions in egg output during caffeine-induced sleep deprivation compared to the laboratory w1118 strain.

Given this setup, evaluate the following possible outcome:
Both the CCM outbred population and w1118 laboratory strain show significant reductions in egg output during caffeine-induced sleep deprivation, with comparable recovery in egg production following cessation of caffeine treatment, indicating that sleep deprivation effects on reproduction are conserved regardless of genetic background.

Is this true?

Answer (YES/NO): NO